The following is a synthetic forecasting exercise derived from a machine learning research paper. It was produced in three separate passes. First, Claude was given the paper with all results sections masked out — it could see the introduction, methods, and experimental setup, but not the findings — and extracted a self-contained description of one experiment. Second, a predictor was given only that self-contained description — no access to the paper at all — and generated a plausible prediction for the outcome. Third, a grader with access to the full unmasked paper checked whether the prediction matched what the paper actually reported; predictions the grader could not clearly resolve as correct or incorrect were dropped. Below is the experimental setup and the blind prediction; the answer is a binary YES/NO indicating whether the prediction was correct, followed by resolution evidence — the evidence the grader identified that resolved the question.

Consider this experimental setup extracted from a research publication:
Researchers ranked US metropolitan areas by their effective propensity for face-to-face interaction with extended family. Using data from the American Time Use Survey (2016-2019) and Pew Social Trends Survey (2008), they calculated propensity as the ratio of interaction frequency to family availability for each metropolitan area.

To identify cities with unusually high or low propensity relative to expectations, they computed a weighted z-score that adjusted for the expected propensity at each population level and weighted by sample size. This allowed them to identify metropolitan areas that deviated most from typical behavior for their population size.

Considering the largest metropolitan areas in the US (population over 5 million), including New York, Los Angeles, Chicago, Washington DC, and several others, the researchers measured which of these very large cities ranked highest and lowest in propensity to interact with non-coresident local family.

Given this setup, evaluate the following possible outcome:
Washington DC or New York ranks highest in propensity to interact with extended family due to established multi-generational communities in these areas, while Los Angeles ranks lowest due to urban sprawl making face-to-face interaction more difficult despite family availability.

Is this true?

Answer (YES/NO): YES